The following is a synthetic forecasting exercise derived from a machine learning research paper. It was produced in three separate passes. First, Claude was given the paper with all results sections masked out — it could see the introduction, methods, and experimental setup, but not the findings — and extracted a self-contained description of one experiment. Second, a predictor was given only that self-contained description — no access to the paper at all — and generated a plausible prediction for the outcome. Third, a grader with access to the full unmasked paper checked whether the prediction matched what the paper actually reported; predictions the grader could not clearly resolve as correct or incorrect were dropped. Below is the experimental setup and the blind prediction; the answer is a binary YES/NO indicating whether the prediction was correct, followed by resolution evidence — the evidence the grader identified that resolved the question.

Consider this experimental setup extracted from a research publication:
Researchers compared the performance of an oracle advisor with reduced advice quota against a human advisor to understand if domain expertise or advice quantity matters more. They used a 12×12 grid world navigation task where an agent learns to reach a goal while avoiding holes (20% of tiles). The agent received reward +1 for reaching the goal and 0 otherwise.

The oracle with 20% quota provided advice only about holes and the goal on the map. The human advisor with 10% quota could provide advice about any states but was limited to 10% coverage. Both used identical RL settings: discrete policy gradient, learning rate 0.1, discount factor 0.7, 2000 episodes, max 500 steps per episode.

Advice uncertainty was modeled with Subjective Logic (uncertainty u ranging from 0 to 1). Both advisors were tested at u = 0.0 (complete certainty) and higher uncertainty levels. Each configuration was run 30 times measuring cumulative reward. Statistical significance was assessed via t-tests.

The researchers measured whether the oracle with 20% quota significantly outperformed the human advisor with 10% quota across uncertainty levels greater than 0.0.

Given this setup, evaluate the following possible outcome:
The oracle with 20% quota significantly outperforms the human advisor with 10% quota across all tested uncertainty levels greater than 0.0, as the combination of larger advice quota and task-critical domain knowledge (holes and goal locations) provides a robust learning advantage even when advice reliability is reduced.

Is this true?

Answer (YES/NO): NO